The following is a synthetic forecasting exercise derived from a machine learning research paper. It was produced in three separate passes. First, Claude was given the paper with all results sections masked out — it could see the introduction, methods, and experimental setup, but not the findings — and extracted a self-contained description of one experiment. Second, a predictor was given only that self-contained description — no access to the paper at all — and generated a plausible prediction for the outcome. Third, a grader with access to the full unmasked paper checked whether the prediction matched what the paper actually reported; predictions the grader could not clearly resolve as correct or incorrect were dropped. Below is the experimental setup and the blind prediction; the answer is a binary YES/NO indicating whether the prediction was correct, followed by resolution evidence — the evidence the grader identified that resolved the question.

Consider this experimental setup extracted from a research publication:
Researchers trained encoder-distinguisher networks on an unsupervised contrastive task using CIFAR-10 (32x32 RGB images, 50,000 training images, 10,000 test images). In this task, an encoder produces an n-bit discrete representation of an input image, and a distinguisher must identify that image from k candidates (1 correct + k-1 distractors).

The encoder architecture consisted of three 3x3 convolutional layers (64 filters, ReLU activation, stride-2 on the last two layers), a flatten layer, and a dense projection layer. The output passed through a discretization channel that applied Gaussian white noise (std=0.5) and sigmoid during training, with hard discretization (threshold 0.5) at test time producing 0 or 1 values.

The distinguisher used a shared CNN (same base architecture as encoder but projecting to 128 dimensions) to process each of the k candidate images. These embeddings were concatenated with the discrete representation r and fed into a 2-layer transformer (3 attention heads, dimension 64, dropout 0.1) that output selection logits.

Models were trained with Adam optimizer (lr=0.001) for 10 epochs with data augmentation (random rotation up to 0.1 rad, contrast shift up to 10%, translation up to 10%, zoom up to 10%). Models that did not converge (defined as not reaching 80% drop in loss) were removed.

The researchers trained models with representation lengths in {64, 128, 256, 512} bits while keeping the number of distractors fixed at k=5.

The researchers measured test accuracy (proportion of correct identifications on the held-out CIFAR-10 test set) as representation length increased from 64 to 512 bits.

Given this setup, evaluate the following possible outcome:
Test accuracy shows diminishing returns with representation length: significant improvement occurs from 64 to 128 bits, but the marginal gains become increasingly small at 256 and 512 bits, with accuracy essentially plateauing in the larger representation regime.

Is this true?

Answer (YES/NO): NO